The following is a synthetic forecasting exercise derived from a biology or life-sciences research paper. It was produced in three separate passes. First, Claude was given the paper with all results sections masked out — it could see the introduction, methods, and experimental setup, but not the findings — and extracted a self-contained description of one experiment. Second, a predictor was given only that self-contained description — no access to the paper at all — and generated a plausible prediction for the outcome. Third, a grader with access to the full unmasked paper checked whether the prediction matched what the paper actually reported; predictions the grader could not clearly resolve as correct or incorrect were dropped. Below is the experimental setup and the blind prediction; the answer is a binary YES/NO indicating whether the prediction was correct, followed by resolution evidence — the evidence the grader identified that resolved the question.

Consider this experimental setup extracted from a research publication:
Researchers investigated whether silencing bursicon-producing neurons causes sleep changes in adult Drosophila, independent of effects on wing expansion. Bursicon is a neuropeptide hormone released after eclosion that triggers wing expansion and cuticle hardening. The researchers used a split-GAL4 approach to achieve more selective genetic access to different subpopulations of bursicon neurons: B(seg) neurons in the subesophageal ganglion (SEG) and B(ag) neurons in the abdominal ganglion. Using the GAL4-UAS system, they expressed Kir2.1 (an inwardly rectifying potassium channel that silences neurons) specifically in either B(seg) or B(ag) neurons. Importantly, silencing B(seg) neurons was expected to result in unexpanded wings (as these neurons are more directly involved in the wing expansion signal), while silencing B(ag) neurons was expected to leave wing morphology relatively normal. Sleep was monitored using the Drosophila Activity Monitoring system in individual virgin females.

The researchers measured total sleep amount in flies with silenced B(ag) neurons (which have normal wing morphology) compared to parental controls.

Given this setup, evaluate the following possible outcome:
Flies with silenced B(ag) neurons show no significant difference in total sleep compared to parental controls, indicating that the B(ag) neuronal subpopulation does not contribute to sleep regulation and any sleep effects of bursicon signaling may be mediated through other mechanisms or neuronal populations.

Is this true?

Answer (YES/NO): NO